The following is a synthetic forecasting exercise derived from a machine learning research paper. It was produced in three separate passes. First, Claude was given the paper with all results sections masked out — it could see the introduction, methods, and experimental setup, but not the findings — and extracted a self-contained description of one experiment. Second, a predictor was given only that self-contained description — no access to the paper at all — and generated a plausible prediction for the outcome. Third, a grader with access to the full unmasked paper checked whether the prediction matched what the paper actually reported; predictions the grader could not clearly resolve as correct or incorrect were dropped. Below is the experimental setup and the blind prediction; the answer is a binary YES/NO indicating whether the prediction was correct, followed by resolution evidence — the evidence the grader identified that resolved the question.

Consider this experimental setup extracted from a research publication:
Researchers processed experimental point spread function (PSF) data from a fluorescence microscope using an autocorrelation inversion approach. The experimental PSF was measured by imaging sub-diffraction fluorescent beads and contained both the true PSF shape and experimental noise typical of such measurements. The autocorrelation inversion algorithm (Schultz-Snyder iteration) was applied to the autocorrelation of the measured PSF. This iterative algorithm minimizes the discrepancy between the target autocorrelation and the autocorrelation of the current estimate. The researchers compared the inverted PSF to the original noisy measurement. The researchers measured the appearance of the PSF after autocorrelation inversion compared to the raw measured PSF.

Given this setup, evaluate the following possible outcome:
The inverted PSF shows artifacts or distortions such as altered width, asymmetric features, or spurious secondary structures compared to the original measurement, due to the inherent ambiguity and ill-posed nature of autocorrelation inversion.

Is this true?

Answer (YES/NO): NO